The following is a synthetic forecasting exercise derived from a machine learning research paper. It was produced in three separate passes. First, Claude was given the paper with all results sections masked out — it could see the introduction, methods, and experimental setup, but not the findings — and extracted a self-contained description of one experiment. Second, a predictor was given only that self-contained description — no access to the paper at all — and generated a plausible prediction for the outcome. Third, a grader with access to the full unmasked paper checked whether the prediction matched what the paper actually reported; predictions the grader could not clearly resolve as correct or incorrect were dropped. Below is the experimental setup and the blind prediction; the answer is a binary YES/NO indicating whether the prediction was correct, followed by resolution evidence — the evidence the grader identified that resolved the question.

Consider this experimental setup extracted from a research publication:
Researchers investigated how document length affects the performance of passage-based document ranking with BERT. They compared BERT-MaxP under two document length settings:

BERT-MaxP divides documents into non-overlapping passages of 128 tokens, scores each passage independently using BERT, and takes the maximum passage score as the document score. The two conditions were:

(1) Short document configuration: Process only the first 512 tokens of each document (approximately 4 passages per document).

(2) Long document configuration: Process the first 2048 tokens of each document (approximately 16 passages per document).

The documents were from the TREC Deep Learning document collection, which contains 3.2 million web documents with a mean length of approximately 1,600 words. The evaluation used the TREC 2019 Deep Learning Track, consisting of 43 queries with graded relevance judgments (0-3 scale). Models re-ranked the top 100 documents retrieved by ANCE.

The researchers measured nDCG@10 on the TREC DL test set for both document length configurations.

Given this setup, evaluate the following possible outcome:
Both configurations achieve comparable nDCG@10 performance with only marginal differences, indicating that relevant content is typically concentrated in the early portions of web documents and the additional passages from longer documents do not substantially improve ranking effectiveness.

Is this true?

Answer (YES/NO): NO